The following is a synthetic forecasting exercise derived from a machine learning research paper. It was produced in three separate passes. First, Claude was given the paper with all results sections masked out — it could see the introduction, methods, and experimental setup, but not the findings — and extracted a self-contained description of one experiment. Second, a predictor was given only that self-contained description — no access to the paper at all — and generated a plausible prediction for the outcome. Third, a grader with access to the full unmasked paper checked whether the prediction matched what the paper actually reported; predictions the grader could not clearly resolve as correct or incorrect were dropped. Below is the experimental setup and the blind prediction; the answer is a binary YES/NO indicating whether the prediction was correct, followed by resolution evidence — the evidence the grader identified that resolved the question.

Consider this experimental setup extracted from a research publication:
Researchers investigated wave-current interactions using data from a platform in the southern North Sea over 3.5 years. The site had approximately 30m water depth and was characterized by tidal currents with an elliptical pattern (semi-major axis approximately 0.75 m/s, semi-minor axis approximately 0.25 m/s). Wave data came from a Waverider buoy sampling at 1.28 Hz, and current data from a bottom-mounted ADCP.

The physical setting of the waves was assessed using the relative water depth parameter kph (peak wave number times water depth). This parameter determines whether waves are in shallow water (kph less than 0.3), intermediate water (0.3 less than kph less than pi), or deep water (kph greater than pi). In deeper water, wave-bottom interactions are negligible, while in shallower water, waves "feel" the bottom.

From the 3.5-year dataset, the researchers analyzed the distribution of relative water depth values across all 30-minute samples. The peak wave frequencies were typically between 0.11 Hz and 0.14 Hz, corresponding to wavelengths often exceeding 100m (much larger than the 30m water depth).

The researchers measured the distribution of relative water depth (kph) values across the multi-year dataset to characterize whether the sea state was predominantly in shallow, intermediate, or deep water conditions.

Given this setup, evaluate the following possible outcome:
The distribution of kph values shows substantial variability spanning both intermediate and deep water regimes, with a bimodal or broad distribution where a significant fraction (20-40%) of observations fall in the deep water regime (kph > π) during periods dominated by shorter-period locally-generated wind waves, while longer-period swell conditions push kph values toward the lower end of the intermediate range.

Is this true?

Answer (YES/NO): NO